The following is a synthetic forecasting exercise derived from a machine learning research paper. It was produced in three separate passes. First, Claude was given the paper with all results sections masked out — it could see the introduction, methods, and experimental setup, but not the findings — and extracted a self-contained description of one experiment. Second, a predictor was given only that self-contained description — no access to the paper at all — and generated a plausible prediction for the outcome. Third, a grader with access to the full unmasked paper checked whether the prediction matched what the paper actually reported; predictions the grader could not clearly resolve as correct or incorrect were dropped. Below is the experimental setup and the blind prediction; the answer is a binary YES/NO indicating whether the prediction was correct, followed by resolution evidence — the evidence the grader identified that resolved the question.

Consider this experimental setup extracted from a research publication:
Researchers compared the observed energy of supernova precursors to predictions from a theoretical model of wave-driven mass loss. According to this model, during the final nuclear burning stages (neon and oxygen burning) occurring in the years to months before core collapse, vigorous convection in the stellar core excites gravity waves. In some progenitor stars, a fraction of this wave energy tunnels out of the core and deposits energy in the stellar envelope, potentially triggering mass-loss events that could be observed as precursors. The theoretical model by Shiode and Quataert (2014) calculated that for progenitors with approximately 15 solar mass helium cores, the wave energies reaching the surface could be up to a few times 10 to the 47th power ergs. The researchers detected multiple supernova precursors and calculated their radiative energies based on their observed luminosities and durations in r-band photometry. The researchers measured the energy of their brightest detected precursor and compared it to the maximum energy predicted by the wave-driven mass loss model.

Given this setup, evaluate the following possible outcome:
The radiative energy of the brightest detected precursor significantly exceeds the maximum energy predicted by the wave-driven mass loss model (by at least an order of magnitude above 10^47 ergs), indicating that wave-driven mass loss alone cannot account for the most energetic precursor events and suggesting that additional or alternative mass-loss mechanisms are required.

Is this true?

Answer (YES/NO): YES